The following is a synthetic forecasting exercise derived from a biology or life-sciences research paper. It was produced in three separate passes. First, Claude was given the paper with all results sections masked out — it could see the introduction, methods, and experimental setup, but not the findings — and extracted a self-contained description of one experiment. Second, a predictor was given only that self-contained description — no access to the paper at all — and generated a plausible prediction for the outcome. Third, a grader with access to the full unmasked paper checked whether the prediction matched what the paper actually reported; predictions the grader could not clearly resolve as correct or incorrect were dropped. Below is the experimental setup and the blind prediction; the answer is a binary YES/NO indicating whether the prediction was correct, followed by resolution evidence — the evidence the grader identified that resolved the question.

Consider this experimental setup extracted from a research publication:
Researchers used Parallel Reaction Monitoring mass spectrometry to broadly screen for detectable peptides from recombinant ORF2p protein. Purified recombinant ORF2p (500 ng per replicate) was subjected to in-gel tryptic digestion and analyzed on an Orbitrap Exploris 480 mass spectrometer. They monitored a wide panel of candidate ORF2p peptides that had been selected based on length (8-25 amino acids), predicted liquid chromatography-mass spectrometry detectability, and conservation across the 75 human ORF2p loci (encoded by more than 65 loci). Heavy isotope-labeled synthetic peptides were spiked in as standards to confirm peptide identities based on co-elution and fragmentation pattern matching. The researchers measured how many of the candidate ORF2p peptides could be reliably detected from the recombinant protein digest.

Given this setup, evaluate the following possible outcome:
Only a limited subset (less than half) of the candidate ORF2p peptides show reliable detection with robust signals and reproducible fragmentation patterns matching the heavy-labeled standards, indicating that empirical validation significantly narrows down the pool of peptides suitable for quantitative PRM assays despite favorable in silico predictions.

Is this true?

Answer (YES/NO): NO